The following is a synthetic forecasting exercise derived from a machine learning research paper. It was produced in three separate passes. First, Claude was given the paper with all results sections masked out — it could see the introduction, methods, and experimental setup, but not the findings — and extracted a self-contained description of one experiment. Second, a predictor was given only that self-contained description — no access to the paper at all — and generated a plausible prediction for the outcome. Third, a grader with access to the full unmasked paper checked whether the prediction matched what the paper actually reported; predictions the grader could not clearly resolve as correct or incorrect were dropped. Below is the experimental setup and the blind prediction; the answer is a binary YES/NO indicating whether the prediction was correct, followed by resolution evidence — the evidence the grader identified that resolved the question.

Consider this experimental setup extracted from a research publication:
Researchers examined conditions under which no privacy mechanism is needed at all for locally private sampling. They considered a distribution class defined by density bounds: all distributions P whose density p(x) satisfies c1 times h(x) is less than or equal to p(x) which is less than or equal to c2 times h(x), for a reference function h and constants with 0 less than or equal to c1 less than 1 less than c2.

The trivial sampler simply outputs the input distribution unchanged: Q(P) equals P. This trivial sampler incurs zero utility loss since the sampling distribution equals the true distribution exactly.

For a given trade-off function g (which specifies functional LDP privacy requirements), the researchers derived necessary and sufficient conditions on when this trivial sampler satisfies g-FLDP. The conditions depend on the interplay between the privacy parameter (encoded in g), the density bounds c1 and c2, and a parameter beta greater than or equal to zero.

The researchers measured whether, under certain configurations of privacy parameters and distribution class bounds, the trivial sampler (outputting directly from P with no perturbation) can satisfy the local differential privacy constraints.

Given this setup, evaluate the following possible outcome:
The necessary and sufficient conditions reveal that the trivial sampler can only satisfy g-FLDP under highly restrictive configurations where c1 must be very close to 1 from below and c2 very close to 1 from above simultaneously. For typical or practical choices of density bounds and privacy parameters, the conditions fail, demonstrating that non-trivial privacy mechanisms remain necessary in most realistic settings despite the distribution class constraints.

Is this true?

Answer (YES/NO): NO